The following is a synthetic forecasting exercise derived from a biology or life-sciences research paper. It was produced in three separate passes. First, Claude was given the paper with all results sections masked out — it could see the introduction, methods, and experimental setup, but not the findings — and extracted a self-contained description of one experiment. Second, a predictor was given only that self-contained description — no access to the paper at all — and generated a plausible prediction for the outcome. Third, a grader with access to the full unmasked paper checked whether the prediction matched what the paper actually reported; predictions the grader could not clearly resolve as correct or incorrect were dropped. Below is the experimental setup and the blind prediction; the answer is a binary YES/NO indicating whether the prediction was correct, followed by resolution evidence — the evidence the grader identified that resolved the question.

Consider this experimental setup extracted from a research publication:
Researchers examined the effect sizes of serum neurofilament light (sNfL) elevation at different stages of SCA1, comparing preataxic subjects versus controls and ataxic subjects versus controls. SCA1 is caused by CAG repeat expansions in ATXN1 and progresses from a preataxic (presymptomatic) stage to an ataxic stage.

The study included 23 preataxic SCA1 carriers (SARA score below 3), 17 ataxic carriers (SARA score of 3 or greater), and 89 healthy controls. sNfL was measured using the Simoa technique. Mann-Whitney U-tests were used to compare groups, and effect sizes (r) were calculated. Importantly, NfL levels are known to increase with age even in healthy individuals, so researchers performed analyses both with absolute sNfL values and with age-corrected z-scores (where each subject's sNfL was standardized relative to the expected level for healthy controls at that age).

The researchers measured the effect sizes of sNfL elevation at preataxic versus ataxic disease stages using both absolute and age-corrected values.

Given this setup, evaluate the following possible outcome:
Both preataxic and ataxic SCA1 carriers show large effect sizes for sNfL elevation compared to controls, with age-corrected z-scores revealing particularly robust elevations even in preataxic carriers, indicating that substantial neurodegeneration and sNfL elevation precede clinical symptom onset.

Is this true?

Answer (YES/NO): YES